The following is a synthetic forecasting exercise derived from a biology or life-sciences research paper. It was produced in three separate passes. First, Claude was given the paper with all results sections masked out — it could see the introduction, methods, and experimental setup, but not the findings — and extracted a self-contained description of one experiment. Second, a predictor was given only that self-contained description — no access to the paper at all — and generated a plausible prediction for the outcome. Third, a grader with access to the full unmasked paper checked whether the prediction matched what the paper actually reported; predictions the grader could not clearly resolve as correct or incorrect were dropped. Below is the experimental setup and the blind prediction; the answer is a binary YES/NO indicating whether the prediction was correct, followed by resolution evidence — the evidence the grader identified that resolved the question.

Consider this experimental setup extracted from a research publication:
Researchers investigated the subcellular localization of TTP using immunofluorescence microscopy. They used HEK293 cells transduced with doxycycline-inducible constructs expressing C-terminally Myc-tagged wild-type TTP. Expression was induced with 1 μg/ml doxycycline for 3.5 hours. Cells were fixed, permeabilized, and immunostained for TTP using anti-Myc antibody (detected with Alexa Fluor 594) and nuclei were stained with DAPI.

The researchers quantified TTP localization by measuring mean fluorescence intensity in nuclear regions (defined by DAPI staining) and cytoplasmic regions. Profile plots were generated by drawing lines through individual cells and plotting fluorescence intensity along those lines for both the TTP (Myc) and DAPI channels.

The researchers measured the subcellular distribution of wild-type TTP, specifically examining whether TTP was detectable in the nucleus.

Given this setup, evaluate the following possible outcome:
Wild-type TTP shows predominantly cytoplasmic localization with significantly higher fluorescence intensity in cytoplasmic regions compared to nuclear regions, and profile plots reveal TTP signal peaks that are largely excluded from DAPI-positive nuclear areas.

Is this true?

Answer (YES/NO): NO